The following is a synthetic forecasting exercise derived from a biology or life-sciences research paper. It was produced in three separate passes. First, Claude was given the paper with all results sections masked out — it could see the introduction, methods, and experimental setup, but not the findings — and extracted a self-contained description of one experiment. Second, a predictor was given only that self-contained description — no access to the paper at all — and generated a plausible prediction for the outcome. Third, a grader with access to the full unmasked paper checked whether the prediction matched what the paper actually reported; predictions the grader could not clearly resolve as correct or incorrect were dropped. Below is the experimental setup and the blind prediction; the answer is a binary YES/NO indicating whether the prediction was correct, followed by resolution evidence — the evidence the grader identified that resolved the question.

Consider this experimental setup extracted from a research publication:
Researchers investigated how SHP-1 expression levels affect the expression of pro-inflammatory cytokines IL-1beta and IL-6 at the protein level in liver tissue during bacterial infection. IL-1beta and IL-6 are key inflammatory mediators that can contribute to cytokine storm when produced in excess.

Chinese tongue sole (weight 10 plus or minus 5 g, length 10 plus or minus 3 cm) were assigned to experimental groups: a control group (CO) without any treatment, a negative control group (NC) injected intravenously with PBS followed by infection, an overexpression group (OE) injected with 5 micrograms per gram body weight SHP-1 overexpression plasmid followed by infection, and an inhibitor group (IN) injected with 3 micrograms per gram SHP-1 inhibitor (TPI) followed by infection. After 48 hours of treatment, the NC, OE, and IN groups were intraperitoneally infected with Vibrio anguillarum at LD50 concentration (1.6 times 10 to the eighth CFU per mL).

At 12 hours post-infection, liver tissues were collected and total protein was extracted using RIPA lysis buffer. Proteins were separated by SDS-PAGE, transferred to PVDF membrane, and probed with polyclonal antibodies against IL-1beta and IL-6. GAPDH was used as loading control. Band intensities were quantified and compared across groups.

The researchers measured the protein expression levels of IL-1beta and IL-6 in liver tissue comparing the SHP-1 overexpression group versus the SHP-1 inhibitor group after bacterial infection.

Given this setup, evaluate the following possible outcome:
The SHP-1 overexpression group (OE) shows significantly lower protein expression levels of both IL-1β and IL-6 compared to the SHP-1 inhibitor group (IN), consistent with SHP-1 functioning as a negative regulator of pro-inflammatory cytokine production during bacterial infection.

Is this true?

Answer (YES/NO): YES